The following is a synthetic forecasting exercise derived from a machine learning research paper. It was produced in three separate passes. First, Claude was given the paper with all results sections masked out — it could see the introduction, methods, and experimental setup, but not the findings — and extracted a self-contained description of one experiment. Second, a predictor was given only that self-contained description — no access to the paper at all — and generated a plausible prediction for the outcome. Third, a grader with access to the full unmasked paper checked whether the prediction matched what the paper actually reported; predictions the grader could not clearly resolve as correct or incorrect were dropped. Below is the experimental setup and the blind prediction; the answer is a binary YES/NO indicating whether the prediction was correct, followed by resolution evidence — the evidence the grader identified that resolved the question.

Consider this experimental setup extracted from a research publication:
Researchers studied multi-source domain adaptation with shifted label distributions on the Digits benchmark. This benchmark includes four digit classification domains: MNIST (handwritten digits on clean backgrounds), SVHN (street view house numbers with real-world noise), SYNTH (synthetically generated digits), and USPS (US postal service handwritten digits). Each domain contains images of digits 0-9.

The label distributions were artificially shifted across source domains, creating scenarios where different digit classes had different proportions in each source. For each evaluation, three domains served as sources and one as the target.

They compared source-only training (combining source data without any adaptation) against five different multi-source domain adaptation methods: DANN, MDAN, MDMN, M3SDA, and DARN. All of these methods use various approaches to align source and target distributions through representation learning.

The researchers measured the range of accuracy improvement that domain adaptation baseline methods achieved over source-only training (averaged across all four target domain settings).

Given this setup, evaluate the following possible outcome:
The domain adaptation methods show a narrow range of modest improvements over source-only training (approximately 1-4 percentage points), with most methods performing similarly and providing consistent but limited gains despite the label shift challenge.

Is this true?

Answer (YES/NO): YES